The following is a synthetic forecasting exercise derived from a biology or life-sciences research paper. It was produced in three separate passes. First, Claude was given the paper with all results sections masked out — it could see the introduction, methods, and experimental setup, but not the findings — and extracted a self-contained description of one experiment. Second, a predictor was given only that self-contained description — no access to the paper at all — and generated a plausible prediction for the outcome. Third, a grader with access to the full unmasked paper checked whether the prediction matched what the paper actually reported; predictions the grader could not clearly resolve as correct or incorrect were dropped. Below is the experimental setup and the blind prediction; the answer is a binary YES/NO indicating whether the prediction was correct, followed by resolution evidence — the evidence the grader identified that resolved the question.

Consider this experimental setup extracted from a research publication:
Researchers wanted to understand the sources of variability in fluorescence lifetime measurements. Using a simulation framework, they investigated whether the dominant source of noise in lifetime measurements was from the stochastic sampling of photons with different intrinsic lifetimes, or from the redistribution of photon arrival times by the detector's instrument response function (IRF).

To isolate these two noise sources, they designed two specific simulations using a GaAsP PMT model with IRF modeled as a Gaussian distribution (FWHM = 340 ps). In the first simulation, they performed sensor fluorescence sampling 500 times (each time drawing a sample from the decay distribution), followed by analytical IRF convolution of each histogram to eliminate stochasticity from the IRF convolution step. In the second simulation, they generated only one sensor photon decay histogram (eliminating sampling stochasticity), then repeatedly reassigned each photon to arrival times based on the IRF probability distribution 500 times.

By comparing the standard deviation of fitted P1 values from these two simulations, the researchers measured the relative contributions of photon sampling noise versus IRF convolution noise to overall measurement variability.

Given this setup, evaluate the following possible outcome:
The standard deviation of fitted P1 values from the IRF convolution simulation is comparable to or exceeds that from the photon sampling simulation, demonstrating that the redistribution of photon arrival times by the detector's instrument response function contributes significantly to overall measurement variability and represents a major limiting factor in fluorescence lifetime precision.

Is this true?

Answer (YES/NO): NO